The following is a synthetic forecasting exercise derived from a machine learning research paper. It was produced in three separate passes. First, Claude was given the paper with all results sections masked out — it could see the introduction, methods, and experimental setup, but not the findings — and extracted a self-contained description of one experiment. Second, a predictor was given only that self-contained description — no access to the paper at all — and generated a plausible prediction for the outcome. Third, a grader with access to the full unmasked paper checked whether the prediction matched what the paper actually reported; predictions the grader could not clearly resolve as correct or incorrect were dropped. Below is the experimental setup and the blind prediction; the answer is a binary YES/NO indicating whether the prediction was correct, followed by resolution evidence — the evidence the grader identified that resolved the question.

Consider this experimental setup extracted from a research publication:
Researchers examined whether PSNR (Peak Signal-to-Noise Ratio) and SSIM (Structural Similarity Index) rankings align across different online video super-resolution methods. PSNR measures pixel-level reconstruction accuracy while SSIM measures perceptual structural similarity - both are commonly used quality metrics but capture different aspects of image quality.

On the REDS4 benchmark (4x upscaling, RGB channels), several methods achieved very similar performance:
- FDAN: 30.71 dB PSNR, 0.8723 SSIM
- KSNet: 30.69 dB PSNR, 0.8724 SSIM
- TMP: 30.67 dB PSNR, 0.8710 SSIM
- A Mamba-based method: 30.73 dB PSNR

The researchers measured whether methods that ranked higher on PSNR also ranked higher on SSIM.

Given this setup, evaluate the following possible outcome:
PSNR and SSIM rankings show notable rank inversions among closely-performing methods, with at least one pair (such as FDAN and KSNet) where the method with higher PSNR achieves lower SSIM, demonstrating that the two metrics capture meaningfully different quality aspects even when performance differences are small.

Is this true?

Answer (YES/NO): YES